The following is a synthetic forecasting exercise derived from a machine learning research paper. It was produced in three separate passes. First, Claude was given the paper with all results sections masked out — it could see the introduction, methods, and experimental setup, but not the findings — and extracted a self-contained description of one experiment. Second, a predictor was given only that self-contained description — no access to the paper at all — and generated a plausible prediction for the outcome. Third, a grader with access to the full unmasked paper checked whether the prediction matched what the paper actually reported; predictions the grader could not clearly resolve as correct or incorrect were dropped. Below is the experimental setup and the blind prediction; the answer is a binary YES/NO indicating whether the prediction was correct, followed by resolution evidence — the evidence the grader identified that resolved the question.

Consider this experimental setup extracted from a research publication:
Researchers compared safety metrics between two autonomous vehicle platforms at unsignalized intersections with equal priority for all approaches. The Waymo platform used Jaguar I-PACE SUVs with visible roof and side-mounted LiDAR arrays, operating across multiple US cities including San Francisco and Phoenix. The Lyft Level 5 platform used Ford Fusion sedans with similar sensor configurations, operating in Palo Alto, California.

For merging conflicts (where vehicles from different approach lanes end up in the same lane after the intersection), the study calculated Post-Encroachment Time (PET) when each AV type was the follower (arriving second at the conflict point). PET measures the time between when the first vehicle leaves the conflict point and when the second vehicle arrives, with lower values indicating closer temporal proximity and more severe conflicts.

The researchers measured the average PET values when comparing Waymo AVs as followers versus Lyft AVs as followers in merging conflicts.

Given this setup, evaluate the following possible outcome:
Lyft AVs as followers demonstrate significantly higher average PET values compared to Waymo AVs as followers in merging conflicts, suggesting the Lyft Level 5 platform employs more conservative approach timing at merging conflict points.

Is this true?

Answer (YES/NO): YES